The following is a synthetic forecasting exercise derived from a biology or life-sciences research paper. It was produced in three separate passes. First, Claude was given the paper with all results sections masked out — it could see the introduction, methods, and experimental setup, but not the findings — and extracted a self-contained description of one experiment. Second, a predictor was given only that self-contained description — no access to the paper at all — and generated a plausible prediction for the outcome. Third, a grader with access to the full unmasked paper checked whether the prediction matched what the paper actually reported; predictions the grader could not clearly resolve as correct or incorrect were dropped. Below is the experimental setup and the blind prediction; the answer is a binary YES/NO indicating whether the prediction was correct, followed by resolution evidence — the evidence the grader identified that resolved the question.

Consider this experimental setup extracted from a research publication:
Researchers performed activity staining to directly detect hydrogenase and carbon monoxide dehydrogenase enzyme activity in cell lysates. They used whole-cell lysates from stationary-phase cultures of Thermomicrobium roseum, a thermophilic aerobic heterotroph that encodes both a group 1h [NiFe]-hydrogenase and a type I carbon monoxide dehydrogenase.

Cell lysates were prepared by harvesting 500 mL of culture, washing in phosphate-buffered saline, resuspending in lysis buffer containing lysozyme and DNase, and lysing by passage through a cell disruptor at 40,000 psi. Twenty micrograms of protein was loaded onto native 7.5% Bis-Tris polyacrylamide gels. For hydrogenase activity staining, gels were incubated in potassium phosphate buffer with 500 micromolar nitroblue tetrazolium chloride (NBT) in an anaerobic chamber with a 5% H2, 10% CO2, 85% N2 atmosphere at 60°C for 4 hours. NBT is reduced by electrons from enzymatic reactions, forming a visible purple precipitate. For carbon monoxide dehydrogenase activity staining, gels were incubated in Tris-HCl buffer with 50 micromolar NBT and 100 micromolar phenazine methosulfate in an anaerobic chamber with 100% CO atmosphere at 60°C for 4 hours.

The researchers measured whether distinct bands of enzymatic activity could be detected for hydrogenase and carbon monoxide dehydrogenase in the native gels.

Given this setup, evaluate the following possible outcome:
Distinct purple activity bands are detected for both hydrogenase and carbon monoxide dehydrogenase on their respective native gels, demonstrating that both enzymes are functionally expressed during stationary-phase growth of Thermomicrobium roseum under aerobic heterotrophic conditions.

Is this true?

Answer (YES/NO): YES